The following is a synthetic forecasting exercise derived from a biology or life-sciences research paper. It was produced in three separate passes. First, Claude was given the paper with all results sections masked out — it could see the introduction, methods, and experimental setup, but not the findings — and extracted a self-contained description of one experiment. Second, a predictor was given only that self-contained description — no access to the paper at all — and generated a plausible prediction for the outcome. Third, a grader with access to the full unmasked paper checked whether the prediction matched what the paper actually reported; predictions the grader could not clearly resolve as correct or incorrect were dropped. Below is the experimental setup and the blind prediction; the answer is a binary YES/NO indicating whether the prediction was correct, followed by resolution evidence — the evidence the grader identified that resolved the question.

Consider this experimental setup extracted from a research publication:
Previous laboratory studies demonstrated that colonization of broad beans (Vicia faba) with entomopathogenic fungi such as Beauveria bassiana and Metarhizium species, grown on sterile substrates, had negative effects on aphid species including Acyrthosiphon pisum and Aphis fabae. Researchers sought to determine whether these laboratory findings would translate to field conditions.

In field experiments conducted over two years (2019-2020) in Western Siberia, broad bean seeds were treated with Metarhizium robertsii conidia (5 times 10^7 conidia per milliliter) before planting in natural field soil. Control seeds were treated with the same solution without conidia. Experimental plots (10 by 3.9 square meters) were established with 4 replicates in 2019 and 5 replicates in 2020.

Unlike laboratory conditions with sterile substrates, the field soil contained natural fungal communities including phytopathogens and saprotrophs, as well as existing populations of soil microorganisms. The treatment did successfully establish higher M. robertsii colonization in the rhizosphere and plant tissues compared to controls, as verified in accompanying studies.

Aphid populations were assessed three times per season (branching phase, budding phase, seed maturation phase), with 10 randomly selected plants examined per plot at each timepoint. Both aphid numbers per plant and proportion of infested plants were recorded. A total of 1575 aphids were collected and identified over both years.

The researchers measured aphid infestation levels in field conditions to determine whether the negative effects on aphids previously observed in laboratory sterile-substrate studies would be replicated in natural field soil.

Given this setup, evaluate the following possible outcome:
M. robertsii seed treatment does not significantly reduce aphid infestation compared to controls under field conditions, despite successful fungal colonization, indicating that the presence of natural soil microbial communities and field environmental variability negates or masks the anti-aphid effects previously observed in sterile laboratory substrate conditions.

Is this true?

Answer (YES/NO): YES